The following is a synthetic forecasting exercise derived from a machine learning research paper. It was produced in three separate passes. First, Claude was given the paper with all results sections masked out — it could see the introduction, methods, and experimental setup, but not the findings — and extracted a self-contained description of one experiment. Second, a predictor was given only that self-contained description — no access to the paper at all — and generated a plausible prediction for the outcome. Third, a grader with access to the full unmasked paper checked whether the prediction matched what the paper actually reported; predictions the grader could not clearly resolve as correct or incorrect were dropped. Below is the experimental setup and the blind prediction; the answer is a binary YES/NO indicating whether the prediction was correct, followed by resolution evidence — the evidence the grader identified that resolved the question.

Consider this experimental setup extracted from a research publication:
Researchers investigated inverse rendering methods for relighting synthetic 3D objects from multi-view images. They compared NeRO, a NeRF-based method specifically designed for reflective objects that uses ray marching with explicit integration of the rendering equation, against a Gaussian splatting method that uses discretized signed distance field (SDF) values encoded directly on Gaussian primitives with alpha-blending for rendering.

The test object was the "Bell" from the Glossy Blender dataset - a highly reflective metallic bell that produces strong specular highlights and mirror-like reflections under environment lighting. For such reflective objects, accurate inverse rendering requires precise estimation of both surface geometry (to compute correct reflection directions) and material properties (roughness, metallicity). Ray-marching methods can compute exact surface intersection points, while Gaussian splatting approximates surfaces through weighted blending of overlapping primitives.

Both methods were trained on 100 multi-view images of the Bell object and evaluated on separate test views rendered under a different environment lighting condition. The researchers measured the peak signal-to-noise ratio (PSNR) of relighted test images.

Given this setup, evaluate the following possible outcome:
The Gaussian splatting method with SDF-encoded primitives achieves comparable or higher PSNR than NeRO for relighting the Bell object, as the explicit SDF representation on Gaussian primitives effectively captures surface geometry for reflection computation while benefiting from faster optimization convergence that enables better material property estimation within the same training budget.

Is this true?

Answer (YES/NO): NO